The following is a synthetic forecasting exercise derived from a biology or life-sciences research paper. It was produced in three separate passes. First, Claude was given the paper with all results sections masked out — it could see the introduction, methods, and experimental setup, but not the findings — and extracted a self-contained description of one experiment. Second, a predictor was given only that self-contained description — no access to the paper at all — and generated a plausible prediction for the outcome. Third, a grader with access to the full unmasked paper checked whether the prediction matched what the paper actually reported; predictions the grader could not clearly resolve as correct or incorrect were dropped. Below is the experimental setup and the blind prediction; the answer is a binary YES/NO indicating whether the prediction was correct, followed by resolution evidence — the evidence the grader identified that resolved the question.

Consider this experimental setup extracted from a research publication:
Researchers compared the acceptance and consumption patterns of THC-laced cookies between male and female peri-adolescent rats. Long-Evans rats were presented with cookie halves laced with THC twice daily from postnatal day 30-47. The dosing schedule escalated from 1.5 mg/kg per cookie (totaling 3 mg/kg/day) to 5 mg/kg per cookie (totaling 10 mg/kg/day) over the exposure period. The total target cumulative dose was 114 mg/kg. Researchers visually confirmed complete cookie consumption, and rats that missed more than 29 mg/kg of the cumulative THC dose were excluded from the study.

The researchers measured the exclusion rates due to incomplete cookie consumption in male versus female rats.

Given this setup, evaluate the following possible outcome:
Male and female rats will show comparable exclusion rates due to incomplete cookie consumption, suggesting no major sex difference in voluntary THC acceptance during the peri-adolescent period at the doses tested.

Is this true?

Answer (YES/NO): NO